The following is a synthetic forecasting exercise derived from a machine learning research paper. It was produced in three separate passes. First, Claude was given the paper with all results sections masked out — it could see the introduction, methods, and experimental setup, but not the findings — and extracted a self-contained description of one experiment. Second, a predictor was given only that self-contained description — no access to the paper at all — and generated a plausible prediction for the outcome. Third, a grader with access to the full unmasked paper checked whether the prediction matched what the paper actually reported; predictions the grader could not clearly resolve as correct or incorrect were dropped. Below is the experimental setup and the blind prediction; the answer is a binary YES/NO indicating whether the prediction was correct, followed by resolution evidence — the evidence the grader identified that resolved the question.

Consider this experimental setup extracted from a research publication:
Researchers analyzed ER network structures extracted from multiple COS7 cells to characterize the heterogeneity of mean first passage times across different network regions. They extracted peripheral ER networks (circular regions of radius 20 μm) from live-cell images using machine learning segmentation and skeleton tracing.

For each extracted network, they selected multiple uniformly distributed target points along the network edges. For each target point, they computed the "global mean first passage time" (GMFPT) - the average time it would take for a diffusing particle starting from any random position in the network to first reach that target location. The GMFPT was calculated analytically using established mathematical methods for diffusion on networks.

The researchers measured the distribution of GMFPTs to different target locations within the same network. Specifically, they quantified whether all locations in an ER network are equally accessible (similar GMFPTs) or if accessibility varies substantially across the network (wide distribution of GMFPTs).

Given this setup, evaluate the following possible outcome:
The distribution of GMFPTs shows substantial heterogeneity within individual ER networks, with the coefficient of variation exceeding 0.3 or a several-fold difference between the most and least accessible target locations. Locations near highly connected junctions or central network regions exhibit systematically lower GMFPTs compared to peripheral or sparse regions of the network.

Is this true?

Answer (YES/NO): YES